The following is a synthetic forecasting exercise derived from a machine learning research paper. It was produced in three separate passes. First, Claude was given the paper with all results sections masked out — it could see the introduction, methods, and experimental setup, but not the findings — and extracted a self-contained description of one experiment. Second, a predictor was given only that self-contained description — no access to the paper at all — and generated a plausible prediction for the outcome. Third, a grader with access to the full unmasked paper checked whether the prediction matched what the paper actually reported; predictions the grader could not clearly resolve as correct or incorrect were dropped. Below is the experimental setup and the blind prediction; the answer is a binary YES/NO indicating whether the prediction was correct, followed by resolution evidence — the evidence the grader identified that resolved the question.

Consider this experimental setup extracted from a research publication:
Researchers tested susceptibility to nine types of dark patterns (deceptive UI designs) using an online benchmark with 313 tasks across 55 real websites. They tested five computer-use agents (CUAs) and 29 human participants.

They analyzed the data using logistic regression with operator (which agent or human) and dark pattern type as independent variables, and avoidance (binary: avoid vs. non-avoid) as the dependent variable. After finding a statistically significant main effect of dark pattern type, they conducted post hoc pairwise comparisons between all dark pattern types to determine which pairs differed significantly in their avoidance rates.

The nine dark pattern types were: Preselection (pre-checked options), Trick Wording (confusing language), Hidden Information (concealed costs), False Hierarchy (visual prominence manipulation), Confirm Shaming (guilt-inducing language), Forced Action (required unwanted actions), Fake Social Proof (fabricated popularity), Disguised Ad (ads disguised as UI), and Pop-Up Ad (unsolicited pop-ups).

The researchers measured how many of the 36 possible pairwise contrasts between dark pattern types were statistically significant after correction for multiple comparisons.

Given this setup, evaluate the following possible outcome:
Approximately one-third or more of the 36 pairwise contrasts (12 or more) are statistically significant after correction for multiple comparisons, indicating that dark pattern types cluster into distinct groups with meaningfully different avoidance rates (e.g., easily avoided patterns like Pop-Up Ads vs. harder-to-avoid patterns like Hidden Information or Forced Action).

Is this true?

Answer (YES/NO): YES